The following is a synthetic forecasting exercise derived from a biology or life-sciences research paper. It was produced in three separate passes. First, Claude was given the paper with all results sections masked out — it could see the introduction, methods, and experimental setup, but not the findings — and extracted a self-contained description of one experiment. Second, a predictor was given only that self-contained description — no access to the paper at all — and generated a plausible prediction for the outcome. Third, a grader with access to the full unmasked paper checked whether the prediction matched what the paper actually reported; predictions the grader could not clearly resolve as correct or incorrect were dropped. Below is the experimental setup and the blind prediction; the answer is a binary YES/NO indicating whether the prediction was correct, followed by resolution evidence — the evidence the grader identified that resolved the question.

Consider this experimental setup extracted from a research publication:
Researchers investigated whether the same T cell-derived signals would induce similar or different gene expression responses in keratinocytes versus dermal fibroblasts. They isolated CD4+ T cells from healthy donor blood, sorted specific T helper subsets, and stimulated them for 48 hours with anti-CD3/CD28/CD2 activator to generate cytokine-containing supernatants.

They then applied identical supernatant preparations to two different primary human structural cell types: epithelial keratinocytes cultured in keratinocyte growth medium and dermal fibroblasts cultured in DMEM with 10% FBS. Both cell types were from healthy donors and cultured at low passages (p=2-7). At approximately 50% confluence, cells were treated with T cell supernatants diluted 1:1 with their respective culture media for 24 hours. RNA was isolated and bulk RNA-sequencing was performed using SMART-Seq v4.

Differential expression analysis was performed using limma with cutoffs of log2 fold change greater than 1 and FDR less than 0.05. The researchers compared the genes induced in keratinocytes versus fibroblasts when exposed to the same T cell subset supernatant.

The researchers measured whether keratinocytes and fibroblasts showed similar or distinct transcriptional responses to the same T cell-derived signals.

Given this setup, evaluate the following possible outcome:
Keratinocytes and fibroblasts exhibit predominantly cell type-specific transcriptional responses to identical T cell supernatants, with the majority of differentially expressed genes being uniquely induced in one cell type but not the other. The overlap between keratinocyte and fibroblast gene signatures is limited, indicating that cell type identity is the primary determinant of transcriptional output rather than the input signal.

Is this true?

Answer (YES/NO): YES